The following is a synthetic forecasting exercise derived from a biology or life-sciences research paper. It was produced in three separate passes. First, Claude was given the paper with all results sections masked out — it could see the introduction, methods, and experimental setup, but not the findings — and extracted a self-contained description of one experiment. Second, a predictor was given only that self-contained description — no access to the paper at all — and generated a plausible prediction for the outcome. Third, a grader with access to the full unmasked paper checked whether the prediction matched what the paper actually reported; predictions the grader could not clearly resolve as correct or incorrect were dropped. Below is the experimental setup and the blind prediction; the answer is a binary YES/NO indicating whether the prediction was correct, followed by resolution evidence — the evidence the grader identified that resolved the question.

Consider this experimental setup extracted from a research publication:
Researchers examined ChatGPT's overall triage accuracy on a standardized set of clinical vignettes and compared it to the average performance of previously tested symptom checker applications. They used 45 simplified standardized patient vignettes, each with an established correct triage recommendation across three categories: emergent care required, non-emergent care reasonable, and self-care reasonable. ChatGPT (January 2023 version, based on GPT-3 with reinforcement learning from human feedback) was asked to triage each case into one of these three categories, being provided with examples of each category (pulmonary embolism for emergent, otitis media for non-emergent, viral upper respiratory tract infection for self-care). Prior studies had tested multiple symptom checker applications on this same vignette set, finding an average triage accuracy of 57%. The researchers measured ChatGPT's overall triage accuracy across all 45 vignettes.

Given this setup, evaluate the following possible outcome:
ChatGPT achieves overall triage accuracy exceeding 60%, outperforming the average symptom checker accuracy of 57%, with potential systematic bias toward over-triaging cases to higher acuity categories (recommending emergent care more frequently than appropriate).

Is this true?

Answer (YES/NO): NO